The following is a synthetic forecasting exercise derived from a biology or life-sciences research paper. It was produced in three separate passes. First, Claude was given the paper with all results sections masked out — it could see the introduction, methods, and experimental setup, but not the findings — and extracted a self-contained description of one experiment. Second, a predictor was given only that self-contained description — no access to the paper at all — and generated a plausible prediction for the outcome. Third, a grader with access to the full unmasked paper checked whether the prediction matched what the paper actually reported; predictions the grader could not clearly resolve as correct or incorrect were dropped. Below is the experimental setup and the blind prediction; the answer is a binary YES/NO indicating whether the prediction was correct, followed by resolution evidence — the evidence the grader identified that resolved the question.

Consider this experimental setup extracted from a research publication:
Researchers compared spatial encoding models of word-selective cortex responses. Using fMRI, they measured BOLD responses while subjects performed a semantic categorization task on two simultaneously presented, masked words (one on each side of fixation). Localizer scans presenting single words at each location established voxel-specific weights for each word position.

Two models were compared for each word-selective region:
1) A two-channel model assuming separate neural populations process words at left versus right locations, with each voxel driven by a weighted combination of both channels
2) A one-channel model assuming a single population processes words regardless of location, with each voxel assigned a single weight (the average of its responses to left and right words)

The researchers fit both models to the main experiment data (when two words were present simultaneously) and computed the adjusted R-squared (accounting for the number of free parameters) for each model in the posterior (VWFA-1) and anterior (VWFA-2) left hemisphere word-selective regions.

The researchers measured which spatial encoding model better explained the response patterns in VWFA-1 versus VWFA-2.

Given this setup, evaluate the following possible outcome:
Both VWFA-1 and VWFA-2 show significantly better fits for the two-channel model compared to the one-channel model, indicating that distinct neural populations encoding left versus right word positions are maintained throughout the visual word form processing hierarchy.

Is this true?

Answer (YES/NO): NO